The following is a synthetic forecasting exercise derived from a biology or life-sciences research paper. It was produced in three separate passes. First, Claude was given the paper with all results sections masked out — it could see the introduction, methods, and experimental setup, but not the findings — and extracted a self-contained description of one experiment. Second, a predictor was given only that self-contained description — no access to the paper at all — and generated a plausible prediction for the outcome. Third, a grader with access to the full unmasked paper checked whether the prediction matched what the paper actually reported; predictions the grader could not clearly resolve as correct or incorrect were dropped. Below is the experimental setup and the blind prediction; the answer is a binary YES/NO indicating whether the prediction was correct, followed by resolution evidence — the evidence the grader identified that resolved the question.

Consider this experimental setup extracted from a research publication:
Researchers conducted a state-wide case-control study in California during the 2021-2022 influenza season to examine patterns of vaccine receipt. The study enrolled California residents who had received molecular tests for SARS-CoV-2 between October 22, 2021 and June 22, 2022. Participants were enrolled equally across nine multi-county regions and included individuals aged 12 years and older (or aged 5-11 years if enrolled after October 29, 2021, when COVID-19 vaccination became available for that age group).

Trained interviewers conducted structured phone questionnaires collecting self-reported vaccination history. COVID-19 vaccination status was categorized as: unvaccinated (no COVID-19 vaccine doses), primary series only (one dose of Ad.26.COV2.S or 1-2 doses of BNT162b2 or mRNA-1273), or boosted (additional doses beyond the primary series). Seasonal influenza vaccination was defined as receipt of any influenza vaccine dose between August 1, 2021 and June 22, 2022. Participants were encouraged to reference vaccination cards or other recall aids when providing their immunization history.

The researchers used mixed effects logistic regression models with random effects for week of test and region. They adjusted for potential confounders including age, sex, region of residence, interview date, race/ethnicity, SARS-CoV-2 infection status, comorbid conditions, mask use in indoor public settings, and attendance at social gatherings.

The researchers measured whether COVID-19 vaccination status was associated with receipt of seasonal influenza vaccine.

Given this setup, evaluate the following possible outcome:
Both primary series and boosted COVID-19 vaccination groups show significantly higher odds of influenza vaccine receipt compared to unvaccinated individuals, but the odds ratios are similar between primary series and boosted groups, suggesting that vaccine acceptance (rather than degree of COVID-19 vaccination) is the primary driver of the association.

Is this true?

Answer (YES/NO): NO